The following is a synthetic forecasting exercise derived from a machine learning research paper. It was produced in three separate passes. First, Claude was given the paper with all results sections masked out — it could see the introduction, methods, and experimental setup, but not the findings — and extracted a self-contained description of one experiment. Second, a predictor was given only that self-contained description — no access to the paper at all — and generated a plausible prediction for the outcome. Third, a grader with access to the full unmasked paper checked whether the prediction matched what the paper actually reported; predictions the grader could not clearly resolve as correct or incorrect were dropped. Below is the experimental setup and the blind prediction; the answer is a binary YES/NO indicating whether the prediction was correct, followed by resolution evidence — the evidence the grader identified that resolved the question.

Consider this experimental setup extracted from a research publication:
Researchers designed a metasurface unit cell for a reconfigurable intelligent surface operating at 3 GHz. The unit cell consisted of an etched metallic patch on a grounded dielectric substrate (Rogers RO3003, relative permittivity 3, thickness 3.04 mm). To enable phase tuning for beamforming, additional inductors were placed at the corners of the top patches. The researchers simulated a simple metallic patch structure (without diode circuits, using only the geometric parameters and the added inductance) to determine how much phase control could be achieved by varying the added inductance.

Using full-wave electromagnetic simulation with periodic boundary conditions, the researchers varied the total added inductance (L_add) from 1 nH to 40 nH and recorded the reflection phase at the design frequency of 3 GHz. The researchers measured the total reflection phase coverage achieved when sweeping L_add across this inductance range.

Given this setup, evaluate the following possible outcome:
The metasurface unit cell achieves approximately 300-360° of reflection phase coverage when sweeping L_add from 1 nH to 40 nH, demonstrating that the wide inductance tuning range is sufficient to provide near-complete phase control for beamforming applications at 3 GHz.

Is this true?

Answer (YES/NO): YES